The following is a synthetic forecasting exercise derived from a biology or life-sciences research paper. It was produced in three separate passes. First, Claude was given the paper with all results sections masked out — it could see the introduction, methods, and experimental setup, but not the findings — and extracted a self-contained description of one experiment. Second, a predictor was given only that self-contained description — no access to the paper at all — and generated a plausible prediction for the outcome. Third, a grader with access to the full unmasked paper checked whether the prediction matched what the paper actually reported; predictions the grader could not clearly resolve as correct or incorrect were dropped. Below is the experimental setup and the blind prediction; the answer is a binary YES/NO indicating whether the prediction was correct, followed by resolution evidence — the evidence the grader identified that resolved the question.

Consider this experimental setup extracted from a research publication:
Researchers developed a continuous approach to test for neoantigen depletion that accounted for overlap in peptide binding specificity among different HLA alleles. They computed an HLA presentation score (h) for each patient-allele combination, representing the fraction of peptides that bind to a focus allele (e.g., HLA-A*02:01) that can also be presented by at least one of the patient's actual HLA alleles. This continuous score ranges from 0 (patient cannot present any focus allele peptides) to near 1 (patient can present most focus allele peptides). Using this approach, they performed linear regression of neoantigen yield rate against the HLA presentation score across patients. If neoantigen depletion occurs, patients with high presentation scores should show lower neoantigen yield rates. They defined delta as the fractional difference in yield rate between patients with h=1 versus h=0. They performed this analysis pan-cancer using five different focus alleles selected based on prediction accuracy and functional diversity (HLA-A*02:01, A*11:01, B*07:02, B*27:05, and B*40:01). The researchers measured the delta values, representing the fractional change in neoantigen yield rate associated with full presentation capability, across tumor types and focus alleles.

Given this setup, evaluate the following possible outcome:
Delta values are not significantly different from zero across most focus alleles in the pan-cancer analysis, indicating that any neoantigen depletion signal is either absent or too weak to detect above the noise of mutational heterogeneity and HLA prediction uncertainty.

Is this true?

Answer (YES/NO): YES